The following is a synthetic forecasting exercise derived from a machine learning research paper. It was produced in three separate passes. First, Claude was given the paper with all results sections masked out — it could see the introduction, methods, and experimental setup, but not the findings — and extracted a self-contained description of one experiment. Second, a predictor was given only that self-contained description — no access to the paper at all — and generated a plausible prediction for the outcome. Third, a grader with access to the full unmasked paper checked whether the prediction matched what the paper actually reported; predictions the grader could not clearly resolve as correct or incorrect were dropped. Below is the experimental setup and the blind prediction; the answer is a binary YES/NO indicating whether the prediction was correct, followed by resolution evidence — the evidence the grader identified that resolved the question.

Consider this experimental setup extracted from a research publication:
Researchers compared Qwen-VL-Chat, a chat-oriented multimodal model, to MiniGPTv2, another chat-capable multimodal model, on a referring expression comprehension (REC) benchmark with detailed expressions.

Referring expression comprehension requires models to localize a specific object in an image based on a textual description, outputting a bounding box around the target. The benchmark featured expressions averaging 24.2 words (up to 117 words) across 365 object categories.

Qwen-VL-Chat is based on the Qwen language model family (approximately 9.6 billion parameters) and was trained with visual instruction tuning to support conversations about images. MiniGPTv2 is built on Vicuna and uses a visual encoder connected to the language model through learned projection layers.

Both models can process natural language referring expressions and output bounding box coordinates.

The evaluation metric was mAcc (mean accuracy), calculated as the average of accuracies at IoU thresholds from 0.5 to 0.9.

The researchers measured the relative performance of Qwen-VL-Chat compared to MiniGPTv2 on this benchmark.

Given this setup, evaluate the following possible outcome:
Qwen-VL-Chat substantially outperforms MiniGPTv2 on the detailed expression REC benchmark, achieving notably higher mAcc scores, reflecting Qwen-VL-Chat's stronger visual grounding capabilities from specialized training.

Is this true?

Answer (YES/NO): YES